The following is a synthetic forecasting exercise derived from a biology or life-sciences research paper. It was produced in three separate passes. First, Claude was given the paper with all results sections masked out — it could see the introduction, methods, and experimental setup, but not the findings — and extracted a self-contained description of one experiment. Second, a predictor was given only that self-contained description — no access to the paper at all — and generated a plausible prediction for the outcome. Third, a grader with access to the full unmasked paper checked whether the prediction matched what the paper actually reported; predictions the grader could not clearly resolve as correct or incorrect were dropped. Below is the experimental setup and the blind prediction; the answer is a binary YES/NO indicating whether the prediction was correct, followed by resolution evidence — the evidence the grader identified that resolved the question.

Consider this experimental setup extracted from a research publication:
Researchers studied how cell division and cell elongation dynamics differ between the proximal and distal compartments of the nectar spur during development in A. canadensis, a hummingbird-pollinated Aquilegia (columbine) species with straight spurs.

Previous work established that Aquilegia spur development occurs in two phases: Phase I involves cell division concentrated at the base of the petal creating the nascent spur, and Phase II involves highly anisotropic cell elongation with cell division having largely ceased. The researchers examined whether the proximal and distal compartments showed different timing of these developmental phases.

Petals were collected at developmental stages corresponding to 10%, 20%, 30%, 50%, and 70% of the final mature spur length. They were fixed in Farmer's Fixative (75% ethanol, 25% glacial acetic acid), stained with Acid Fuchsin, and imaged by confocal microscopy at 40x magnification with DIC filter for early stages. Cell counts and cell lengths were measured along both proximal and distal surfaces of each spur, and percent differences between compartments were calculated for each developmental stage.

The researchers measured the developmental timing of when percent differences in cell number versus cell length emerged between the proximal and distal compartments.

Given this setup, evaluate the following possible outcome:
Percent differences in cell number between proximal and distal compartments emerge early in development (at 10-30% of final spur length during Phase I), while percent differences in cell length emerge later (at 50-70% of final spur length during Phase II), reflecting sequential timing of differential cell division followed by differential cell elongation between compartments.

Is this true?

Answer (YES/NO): NO